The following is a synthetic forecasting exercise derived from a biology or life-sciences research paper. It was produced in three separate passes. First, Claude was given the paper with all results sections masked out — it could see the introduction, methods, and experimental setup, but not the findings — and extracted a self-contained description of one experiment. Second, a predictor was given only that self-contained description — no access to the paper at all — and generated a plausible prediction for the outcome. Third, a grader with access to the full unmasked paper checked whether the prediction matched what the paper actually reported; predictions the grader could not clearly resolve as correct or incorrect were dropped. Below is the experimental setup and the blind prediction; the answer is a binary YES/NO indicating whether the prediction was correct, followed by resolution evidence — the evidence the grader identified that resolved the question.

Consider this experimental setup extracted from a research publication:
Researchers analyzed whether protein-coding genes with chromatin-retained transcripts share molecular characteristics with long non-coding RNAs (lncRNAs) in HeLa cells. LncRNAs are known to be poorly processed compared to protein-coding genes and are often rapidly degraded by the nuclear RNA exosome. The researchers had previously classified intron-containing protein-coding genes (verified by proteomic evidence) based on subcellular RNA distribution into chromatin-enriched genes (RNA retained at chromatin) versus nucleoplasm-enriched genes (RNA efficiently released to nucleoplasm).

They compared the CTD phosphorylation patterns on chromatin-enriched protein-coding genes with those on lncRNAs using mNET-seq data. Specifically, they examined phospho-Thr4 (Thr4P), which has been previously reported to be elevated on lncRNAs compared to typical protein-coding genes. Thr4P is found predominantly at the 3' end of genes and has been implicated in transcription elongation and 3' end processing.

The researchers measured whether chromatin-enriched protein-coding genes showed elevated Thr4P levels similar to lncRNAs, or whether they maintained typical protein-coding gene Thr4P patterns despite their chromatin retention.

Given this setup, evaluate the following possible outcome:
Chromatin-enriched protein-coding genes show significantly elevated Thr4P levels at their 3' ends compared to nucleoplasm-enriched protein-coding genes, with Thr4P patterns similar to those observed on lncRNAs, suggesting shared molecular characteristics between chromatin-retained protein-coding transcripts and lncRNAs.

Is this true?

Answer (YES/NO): YES